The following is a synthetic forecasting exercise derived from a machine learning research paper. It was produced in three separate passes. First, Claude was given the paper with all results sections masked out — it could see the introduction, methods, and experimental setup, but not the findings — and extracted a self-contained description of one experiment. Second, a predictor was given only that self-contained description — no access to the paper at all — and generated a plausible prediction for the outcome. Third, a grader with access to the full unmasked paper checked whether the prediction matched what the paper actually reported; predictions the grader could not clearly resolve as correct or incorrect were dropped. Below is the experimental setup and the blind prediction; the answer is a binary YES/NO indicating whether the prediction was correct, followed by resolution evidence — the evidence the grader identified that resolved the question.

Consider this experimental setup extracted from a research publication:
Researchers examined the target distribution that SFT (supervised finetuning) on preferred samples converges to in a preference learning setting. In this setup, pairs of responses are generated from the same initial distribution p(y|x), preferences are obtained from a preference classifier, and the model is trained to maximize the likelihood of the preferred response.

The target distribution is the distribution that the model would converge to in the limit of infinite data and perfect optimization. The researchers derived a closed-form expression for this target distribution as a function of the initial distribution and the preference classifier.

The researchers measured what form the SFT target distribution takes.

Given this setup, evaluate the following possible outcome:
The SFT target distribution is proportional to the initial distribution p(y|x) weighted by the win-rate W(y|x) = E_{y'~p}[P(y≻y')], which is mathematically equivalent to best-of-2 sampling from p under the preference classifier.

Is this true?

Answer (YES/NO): YES